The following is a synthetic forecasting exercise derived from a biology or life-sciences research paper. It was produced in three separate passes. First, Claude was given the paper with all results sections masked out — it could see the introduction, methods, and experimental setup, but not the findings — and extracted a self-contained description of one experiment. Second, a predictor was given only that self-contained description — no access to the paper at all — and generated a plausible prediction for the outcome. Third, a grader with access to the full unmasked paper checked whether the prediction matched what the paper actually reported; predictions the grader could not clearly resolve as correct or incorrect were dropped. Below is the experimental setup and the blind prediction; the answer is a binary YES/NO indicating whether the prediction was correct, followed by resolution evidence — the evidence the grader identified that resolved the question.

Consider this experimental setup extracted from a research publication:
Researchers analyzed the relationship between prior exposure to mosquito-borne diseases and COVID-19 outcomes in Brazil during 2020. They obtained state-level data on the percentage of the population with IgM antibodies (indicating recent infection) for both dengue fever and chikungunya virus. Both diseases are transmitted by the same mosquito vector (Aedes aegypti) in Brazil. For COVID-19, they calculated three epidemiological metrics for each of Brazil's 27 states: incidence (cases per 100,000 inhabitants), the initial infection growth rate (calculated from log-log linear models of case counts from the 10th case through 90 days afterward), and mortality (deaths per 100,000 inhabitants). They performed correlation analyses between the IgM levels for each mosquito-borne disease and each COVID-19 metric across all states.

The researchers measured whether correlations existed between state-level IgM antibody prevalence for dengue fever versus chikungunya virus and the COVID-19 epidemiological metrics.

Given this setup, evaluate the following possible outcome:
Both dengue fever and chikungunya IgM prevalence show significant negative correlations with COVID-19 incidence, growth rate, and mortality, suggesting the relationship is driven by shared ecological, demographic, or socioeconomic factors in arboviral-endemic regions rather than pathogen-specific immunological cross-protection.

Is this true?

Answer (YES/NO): NO